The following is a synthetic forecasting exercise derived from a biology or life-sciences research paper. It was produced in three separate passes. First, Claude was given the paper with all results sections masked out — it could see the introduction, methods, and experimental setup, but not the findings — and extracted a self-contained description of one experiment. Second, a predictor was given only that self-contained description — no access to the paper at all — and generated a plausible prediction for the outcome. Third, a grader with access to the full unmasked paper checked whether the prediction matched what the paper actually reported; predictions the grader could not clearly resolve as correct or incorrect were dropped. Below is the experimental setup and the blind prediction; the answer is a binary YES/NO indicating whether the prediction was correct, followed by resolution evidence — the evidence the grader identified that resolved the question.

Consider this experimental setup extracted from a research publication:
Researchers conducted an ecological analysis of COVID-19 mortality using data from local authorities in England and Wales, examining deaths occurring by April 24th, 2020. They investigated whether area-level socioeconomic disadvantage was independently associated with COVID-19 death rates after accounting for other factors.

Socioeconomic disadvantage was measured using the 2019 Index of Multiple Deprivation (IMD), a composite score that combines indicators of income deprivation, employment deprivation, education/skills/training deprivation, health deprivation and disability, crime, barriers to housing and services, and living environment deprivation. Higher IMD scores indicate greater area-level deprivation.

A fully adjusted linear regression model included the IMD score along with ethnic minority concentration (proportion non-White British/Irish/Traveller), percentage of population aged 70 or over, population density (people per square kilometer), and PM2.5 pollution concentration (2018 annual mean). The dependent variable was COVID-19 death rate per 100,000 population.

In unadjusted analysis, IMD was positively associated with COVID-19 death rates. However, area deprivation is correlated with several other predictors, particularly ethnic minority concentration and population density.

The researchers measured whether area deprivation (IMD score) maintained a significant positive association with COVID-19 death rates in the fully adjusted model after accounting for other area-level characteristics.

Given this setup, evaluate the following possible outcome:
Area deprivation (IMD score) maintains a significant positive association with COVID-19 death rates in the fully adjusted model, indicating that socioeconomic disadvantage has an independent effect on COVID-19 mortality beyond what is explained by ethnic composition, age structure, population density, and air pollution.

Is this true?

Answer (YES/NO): NO